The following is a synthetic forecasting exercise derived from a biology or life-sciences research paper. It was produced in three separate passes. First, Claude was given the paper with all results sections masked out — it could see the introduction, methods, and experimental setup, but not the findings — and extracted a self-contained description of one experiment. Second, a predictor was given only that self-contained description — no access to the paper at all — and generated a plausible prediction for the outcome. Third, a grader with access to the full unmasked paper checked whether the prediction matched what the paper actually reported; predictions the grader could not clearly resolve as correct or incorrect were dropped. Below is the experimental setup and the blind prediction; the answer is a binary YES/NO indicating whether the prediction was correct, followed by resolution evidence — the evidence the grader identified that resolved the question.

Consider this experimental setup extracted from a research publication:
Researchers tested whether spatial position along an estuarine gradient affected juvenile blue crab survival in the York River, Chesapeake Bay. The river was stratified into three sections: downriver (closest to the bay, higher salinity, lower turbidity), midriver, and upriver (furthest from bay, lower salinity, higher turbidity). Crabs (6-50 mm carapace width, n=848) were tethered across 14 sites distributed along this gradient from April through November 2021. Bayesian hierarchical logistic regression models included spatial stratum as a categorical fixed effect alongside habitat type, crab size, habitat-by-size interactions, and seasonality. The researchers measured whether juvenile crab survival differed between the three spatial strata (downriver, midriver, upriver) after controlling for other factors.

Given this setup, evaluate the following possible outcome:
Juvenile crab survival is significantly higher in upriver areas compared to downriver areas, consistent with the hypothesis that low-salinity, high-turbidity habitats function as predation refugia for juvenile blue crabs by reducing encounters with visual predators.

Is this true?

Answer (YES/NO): NO